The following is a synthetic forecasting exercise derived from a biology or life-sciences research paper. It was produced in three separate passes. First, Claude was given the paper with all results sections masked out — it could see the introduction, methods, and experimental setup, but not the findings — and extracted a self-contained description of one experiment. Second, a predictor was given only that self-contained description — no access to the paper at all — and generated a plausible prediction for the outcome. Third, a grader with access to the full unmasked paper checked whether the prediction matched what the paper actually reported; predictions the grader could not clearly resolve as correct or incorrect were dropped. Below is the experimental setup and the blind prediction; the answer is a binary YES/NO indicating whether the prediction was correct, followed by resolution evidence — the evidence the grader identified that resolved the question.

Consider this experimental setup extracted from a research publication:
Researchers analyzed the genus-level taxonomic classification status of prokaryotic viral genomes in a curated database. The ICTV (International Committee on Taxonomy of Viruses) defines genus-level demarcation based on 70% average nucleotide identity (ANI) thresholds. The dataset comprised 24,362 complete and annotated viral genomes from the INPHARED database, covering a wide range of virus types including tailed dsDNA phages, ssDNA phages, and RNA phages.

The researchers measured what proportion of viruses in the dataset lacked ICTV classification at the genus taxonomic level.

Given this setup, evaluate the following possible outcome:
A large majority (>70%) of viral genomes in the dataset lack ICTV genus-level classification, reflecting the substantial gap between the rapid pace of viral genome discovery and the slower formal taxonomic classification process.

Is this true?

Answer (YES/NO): NO